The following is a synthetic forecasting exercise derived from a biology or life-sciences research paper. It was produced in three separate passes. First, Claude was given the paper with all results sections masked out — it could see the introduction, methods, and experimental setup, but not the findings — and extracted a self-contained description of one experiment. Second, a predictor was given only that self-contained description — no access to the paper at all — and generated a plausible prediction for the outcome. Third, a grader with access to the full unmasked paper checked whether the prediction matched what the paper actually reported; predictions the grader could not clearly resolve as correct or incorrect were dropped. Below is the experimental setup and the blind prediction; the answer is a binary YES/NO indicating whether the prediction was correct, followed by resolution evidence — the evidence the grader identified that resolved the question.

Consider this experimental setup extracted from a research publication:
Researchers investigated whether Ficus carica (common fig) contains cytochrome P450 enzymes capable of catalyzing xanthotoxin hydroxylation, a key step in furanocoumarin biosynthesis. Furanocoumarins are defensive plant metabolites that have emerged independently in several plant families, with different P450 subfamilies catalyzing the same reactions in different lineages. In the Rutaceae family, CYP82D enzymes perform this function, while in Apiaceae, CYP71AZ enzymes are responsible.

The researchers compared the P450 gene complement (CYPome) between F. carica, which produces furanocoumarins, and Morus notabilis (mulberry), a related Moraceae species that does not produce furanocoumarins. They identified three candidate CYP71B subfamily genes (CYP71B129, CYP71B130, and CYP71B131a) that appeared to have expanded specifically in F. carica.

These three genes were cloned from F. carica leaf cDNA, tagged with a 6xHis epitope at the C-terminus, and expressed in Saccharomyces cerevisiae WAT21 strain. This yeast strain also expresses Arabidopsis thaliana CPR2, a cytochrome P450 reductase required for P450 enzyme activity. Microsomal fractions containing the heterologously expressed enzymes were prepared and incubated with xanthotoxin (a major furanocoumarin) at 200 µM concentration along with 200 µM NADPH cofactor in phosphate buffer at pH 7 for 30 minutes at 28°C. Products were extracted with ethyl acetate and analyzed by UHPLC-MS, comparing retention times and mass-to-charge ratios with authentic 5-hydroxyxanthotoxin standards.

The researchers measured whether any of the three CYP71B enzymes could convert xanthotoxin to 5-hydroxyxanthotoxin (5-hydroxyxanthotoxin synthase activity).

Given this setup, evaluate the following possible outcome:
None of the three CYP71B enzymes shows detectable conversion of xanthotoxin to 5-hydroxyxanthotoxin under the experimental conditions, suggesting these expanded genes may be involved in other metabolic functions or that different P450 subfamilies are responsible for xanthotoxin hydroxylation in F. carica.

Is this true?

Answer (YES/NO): NO